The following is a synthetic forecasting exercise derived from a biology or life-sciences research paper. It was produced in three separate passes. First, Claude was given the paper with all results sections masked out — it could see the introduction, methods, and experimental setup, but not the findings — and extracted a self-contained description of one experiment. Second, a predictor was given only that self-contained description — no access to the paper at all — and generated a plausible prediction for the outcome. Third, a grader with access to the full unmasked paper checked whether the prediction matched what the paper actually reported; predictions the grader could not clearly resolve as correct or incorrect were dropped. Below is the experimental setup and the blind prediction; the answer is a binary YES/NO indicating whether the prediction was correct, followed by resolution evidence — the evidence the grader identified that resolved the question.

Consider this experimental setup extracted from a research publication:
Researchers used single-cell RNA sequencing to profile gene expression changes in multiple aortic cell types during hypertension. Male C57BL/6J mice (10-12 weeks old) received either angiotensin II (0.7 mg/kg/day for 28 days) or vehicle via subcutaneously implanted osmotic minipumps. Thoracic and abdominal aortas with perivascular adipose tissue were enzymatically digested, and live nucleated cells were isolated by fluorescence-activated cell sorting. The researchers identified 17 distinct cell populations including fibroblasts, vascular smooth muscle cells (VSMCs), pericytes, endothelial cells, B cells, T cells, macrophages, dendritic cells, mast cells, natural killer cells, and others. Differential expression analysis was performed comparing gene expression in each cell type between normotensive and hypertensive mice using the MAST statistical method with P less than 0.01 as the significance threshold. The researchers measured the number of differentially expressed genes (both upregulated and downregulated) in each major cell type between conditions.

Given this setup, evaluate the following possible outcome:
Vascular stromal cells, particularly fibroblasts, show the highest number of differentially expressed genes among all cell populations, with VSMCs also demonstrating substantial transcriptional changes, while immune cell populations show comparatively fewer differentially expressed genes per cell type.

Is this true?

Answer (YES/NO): NO